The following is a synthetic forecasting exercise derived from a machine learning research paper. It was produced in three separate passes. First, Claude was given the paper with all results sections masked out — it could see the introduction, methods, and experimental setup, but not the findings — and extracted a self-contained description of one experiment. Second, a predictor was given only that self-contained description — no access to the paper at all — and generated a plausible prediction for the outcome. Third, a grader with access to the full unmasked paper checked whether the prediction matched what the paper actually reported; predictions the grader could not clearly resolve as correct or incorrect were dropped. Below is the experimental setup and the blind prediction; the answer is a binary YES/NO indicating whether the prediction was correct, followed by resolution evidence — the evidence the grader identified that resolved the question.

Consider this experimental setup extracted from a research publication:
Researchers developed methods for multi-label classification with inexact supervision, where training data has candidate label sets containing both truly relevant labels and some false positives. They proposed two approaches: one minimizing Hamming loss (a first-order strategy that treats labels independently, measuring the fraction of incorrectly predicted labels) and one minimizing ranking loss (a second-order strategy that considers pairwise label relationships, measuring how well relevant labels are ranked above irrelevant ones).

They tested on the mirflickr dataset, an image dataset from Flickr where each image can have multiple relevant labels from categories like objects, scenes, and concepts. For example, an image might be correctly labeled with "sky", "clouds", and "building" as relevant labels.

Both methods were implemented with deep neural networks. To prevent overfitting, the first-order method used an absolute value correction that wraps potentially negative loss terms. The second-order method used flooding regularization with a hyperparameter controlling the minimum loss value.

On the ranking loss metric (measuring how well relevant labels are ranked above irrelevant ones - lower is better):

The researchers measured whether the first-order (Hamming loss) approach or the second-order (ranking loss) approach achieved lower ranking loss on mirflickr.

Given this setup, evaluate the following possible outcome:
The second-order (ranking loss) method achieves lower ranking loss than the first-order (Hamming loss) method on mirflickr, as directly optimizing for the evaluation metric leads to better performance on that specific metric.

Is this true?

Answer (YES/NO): NO